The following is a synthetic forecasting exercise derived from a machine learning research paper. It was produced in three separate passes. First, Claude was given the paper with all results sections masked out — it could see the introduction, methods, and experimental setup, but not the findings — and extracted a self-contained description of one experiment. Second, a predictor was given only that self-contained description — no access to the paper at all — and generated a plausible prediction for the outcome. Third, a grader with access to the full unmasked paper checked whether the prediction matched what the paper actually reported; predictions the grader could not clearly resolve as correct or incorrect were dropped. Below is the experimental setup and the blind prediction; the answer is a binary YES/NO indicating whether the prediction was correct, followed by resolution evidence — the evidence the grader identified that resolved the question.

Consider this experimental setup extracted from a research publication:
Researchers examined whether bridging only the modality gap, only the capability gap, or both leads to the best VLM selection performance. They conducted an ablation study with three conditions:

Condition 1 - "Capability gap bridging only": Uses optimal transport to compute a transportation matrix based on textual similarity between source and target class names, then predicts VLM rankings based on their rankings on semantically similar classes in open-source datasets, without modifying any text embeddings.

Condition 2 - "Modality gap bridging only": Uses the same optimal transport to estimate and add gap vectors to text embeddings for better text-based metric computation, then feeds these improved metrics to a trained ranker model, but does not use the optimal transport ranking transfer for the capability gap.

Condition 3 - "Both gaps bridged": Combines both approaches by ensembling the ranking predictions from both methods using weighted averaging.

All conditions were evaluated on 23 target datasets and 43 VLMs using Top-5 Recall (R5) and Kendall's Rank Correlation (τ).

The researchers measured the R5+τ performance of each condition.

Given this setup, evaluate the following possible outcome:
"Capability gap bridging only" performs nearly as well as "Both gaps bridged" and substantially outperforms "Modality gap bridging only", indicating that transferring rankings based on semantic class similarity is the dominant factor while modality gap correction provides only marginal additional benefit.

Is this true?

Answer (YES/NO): NO